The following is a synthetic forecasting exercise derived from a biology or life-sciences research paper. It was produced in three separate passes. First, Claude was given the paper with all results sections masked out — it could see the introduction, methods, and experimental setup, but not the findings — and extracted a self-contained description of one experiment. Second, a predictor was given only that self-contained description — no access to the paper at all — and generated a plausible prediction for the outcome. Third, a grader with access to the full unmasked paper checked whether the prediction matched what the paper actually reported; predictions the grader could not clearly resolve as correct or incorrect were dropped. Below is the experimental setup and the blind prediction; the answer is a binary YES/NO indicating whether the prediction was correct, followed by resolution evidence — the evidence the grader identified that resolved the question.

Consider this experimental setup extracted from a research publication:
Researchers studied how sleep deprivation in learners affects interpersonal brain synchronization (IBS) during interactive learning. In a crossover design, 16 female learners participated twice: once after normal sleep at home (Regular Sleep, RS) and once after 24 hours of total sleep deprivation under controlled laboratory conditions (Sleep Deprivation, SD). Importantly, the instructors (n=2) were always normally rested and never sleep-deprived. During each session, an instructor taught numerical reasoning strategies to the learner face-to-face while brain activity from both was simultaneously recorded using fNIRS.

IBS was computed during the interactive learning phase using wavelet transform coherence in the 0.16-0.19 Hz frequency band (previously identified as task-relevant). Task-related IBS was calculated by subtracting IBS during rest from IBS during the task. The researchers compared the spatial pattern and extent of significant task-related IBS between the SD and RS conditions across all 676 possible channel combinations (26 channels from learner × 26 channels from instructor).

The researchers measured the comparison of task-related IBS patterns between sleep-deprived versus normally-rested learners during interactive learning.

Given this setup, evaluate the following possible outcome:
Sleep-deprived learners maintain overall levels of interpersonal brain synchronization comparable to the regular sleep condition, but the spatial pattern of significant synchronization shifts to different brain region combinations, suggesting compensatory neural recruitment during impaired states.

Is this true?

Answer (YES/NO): NO